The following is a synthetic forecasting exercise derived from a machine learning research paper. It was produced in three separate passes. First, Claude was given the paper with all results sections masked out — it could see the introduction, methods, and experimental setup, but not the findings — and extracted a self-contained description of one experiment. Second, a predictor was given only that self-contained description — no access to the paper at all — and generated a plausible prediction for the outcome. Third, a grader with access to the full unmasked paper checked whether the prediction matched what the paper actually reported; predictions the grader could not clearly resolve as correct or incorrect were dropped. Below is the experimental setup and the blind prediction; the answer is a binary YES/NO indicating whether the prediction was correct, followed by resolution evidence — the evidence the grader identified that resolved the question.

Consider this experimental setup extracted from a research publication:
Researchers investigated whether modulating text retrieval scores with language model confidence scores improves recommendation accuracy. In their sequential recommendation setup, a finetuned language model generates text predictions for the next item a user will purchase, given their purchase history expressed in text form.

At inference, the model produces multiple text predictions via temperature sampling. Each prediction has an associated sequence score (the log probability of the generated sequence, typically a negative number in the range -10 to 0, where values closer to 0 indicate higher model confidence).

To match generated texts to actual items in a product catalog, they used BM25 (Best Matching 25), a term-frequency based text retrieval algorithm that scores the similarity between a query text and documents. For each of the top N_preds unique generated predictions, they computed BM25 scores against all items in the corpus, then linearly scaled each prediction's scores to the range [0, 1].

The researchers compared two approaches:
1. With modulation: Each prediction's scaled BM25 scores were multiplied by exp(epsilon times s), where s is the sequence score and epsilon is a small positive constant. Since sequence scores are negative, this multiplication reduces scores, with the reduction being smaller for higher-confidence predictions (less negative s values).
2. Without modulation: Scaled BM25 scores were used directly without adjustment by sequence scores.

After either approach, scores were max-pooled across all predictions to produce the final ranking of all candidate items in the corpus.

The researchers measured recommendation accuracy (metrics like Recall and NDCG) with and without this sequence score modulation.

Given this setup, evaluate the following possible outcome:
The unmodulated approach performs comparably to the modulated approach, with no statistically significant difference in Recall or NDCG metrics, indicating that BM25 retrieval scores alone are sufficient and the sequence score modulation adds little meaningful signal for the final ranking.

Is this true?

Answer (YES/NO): NO